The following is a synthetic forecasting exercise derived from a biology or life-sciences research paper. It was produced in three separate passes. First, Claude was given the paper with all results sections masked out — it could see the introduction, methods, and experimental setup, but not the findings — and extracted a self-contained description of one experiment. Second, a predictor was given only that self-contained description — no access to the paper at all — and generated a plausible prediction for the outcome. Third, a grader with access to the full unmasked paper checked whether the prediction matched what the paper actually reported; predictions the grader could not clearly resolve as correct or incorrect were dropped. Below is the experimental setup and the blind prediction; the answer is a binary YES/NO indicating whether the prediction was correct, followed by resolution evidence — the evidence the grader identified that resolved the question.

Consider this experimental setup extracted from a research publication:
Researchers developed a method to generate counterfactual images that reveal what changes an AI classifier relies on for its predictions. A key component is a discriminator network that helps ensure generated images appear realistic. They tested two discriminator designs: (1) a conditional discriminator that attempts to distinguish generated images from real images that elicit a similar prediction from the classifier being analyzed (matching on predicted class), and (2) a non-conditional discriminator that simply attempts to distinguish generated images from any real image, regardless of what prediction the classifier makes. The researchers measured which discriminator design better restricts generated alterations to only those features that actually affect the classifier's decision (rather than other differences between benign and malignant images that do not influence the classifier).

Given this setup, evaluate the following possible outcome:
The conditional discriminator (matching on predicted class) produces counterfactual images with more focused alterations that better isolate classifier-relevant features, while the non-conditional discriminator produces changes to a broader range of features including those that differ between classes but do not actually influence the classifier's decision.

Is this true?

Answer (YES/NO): NO